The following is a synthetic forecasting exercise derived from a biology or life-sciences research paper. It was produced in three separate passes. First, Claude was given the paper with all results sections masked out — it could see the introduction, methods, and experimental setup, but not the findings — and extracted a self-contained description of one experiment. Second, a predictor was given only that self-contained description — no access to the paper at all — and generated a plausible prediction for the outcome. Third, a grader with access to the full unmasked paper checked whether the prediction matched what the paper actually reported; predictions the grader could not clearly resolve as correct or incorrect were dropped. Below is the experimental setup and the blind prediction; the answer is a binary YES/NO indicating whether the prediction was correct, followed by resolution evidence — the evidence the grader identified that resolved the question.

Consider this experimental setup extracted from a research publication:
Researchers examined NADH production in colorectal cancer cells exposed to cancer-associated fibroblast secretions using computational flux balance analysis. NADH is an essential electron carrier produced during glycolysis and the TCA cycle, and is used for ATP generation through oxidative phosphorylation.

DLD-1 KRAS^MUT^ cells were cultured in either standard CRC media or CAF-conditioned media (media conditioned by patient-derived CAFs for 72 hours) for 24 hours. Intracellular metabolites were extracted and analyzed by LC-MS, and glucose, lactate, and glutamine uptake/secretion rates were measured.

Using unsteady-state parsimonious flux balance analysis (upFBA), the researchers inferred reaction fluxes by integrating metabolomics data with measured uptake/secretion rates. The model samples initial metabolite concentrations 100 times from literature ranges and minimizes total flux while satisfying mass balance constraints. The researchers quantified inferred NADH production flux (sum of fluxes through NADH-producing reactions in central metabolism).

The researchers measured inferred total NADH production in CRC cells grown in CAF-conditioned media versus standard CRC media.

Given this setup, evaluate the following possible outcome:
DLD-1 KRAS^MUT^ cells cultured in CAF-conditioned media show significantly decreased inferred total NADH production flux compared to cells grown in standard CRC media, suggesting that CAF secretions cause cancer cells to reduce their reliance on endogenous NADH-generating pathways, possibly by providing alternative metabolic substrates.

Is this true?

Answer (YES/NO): NO